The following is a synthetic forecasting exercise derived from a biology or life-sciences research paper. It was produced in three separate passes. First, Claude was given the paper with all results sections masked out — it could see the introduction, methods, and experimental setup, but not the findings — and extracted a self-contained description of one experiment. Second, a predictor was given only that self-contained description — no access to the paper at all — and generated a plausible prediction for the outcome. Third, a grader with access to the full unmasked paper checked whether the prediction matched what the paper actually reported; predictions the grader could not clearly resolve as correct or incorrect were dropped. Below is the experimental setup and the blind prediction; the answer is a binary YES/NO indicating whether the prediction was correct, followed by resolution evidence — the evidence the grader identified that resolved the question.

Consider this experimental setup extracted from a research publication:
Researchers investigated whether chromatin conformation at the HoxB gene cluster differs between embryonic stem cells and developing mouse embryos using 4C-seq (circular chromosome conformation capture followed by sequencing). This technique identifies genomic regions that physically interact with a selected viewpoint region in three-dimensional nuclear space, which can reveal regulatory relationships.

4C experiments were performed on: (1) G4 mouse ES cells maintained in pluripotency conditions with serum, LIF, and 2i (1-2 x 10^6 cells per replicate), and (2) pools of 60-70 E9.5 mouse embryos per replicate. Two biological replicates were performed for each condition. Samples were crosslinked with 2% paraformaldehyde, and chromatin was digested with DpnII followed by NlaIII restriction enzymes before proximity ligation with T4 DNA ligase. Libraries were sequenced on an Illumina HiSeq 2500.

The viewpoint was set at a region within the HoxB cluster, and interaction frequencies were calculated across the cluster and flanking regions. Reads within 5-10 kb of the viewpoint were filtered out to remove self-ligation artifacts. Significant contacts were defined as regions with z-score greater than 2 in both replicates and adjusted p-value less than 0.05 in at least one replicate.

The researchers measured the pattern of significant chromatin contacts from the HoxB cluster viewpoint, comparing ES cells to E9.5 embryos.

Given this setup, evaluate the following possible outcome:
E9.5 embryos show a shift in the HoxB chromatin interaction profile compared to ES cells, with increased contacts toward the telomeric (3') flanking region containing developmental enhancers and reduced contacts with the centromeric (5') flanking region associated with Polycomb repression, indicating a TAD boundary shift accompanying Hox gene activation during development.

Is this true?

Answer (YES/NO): NO